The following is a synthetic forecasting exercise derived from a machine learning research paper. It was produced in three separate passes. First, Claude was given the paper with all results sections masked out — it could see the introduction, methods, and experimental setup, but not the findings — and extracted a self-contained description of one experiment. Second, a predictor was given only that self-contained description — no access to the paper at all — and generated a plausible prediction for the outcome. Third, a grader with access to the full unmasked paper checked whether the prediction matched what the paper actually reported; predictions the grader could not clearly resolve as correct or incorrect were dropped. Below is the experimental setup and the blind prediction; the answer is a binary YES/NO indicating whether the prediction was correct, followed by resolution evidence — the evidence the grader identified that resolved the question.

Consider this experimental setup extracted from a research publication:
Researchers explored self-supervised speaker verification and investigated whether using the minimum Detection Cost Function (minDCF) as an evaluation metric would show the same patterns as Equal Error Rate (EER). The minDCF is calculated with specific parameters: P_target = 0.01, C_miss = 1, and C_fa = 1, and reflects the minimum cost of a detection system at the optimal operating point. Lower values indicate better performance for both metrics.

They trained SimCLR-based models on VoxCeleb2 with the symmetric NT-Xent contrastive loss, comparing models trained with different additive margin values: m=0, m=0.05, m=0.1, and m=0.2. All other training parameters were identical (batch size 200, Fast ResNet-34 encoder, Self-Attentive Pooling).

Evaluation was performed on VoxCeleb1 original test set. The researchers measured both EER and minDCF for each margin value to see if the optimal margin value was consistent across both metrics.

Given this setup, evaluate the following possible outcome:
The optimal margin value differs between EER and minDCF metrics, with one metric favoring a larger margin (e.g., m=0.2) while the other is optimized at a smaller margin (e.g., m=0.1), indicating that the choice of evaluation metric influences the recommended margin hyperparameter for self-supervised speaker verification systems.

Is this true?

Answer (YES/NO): YES